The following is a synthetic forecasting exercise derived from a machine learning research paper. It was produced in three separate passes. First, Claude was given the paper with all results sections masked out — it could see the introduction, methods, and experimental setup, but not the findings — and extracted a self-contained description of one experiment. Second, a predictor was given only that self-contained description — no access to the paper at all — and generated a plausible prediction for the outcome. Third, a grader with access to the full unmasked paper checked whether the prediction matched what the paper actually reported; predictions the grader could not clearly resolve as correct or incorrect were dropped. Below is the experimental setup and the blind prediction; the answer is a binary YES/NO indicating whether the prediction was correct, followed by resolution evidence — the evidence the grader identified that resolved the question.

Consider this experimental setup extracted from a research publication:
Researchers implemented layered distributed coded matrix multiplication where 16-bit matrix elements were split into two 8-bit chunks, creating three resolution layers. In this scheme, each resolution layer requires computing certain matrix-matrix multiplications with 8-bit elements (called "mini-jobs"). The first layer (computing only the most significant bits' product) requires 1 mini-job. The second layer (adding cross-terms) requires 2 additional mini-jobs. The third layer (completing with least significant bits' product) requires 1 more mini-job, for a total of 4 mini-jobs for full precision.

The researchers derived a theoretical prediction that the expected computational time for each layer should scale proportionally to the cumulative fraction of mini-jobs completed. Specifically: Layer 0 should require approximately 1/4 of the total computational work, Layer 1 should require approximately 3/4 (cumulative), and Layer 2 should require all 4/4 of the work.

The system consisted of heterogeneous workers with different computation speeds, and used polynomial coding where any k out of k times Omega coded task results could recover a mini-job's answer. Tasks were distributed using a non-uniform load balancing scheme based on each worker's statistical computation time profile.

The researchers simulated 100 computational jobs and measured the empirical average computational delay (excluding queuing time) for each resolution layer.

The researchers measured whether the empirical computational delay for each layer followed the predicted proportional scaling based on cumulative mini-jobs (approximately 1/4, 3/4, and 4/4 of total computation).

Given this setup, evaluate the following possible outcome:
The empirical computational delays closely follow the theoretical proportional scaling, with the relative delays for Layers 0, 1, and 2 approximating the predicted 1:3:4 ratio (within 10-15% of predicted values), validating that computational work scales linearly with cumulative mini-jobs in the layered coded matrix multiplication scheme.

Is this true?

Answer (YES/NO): YES